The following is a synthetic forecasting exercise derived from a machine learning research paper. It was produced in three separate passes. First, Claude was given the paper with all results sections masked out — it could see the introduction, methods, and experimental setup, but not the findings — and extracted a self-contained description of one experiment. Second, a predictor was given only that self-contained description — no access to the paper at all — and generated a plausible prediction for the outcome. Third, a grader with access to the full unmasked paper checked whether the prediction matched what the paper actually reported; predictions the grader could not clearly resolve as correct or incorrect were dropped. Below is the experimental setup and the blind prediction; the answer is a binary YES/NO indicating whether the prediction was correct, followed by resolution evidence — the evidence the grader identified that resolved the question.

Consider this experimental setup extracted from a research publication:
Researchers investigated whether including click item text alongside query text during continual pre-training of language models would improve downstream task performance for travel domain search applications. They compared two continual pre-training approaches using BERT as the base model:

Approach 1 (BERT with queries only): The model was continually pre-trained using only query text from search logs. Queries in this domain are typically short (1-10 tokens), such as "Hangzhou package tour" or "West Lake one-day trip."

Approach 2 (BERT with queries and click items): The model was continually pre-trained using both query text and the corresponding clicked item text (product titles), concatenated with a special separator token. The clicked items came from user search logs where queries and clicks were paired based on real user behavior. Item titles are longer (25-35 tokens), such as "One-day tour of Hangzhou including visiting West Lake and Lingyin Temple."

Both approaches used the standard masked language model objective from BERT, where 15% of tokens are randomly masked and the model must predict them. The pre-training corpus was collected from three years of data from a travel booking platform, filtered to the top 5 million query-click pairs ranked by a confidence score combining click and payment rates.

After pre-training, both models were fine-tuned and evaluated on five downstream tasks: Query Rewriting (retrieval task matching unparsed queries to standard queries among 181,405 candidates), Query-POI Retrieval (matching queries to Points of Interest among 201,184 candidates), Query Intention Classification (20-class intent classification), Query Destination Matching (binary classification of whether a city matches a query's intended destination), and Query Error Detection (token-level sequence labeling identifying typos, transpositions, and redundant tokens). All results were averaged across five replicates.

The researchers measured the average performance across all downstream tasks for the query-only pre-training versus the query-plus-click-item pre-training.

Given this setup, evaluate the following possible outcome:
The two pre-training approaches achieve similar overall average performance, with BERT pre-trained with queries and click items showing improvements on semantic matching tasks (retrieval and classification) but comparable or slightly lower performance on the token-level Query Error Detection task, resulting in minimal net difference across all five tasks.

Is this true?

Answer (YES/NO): NO